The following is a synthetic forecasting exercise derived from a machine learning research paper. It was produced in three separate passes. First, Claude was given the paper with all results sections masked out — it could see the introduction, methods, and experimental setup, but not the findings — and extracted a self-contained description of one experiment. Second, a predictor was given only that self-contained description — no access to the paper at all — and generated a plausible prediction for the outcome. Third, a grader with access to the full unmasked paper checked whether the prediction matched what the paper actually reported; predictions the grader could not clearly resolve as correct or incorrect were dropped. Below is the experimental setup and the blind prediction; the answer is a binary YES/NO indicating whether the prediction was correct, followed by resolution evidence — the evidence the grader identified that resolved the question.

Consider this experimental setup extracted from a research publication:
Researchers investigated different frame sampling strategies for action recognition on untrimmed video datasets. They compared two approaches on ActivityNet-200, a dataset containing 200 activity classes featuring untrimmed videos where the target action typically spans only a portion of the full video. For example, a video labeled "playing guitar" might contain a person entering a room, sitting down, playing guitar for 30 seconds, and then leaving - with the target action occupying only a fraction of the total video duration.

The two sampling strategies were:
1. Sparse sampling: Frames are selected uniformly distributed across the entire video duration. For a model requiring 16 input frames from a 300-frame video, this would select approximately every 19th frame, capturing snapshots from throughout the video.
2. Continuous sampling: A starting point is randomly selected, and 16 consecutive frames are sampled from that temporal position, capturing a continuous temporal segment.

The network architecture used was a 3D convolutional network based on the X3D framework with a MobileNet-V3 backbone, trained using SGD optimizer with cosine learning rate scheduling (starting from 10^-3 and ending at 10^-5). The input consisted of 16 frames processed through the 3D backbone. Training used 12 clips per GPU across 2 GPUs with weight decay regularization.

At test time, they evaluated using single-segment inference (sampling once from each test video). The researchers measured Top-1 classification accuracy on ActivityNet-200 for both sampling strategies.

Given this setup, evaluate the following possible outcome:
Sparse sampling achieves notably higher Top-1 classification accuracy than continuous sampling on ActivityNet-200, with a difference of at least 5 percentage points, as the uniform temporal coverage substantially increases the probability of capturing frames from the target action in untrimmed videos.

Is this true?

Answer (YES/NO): NO